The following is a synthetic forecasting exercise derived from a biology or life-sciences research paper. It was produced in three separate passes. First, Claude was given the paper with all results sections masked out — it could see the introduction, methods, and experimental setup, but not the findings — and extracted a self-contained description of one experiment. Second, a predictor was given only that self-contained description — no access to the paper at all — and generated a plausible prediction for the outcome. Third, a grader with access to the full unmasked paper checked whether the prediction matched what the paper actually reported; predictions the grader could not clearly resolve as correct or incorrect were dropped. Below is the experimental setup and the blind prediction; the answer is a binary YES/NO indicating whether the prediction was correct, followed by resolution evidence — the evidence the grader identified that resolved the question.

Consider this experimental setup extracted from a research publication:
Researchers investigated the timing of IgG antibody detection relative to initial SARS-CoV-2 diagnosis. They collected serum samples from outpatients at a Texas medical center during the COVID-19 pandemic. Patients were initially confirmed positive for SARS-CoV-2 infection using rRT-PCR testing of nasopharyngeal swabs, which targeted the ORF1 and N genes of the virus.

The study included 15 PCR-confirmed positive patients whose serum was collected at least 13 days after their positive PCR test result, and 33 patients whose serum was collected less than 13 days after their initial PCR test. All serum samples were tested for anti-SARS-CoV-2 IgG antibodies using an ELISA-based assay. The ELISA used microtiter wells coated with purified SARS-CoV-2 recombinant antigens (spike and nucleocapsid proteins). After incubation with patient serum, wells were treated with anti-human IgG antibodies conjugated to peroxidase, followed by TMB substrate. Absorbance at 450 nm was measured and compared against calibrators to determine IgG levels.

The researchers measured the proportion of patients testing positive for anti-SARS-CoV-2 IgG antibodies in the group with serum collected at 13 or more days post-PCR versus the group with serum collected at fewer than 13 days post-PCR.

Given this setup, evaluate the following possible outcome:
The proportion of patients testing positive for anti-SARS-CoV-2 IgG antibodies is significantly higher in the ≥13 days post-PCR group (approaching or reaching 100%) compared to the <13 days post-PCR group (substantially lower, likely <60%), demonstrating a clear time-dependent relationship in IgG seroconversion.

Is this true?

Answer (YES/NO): NO